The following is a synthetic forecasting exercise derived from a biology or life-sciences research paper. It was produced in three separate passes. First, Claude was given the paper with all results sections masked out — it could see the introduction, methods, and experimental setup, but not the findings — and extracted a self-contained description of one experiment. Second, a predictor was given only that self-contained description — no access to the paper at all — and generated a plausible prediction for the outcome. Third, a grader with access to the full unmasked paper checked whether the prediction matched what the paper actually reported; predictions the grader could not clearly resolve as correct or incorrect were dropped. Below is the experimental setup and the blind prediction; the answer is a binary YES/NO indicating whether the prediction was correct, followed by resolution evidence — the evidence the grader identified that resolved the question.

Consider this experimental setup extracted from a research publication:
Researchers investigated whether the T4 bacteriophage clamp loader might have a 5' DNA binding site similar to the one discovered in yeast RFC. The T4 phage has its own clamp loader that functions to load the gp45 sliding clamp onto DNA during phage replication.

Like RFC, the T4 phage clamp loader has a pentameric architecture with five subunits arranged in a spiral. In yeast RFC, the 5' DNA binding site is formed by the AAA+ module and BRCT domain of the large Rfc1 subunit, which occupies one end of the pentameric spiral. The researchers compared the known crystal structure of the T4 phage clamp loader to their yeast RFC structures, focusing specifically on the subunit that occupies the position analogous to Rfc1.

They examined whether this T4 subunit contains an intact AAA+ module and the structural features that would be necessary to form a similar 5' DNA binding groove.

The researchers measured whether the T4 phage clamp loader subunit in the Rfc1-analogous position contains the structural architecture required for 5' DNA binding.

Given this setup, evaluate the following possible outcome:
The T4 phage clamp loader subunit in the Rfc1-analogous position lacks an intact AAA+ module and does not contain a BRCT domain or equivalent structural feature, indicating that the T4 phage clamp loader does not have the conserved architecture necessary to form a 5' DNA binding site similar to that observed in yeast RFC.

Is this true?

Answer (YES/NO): YES